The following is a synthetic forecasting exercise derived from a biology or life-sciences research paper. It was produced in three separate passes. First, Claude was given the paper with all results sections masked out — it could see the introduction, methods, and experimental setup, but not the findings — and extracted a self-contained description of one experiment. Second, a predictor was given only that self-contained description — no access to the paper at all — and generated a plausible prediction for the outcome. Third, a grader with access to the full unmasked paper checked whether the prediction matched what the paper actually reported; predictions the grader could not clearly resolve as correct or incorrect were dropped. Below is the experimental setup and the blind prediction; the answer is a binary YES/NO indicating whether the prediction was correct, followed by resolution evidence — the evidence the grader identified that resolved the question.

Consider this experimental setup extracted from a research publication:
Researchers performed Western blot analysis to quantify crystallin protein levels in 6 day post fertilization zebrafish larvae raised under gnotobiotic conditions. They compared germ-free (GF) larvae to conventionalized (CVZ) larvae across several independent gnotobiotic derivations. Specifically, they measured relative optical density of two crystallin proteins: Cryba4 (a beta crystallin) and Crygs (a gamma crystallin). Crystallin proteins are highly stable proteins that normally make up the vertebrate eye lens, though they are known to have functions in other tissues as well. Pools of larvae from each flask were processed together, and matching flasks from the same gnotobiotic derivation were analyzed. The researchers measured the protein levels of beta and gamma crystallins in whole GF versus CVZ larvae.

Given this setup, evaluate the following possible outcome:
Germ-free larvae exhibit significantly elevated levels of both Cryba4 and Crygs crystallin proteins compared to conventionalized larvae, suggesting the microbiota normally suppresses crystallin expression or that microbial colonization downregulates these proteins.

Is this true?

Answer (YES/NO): YES